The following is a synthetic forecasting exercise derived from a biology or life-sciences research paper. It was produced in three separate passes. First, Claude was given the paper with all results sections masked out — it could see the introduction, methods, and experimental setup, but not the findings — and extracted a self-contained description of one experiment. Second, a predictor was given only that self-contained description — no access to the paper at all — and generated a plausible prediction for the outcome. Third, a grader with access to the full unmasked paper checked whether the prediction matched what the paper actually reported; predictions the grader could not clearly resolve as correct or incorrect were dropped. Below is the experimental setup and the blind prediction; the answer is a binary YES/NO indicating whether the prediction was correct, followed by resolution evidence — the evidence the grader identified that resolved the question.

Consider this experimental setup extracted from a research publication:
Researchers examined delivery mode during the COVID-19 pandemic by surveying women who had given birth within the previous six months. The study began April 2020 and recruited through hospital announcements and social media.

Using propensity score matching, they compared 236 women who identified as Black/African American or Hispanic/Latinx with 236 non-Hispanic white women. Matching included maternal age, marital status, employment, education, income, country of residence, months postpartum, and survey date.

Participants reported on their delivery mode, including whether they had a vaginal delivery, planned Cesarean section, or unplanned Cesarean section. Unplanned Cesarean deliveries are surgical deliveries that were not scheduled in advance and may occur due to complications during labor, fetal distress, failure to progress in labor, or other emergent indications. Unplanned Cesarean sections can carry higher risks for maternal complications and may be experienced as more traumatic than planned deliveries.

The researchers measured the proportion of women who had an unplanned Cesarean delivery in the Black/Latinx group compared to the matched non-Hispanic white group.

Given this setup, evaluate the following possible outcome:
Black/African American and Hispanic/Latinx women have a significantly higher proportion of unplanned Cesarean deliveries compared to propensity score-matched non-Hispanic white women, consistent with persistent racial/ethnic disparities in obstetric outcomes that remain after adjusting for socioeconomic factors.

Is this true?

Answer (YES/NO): YES